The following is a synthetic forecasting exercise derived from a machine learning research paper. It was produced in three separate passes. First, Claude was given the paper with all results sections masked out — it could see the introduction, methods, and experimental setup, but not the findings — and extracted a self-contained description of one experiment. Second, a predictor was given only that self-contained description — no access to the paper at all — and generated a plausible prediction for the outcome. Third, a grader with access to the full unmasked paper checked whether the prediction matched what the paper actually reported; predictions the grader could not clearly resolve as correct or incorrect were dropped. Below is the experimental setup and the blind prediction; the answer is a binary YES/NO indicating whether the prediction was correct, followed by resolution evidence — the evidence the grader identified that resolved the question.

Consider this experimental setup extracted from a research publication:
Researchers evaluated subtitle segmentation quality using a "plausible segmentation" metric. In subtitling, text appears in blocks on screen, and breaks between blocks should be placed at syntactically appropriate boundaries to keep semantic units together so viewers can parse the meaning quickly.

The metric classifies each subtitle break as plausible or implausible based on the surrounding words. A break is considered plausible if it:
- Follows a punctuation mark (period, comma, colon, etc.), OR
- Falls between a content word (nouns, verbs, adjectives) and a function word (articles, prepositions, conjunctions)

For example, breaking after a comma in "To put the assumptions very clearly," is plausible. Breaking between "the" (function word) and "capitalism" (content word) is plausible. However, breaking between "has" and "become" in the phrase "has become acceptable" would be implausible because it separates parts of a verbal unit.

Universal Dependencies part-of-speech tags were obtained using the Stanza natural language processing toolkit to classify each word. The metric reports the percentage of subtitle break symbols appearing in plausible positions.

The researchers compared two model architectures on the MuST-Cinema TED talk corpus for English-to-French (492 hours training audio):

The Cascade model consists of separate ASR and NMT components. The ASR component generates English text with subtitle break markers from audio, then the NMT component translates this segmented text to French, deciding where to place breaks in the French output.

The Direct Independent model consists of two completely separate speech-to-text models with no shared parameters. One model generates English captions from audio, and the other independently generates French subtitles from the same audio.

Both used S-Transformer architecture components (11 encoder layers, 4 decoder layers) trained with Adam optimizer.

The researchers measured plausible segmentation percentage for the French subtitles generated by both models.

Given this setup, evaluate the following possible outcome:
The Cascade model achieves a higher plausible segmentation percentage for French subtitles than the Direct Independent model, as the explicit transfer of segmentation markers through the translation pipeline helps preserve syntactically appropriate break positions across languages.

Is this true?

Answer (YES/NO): NO